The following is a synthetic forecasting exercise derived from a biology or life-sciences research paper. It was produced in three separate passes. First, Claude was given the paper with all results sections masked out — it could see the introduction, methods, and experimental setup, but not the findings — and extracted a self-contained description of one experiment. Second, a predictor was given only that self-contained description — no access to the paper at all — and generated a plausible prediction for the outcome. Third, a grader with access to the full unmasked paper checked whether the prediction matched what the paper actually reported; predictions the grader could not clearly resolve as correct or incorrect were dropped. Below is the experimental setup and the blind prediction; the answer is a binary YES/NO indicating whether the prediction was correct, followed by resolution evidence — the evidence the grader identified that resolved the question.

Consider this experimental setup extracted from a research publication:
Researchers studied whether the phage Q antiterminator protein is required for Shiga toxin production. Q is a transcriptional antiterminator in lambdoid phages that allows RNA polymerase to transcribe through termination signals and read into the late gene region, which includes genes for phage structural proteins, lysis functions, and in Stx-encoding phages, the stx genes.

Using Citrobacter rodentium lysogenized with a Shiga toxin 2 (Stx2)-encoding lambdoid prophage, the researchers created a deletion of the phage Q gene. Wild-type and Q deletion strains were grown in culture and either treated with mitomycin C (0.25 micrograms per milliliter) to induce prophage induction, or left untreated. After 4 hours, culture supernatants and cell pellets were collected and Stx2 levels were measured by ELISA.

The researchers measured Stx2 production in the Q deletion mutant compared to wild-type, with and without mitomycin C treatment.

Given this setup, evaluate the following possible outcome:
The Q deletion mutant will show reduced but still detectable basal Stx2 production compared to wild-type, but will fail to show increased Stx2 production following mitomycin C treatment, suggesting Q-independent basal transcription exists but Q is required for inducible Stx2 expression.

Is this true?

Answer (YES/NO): NO